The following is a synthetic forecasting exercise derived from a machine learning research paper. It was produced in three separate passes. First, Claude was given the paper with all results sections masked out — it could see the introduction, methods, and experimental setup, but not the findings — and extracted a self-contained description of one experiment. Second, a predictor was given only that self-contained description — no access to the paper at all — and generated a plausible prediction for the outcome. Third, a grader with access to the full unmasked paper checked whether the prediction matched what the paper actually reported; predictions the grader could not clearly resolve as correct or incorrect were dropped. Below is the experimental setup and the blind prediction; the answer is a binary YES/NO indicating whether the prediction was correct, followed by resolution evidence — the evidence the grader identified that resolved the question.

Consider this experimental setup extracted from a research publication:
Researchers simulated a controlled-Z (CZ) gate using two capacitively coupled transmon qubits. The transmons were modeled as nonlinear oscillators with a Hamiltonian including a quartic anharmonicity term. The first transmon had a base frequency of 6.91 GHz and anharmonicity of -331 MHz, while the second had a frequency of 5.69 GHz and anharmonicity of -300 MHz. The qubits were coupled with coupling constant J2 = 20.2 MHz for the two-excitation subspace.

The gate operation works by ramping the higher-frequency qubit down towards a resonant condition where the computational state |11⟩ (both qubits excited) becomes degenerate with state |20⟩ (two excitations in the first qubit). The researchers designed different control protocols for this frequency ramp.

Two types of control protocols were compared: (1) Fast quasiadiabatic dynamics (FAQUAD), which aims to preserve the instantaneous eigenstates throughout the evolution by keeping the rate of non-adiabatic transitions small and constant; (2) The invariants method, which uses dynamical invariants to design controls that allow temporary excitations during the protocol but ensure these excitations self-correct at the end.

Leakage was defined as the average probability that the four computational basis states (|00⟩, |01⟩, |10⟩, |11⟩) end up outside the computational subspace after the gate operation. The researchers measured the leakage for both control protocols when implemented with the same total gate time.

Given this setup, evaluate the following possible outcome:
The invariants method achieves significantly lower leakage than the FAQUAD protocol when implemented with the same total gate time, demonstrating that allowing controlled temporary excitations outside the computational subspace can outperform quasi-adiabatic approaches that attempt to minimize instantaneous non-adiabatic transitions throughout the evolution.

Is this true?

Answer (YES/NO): YES